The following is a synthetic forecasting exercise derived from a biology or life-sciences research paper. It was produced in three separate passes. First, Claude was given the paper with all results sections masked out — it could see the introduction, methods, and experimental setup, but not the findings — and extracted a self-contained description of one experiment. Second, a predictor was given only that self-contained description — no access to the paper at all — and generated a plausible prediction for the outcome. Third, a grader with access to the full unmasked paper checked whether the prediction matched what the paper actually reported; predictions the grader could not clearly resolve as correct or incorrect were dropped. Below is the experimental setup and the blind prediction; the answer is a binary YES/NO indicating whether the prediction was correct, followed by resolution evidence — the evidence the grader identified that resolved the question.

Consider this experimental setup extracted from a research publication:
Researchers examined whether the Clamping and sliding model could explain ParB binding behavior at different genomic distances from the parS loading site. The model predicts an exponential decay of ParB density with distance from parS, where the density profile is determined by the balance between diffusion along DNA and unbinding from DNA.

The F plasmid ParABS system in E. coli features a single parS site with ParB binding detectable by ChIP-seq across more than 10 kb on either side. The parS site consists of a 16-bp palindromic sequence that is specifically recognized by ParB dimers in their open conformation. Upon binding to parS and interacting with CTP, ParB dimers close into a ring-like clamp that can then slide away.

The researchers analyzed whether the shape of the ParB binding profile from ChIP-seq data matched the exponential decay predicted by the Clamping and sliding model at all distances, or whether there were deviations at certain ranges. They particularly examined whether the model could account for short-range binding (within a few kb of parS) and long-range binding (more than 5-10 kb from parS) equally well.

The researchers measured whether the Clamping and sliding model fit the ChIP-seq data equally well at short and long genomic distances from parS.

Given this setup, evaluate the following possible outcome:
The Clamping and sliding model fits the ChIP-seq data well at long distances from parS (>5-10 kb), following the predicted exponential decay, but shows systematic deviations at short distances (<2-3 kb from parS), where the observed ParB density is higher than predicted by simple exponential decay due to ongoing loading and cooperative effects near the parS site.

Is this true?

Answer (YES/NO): NO